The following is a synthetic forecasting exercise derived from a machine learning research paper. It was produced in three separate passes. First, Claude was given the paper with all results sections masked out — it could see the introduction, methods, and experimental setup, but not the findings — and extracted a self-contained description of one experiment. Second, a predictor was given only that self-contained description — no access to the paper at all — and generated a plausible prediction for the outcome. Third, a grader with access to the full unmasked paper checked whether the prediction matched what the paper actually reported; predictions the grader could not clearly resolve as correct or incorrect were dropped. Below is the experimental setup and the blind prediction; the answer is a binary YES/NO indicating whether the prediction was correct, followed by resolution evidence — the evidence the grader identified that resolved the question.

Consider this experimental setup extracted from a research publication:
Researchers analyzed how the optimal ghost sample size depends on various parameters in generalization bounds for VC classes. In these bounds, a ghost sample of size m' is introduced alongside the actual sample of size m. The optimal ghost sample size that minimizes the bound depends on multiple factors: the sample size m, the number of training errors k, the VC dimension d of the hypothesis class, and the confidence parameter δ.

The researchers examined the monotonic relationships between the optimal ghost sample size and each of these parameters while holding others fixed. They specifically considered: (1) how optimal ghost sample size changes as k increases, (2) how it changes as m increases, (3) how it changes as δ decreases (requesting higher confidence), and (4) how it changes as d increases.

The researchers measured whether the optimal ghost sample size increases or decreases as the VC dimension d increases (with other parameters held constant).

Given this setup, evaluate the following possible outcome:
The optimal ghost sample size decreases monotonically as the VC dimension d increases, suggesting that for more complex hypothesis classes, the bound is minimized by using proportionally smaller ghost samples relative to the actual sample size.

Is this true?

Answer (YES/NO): YES